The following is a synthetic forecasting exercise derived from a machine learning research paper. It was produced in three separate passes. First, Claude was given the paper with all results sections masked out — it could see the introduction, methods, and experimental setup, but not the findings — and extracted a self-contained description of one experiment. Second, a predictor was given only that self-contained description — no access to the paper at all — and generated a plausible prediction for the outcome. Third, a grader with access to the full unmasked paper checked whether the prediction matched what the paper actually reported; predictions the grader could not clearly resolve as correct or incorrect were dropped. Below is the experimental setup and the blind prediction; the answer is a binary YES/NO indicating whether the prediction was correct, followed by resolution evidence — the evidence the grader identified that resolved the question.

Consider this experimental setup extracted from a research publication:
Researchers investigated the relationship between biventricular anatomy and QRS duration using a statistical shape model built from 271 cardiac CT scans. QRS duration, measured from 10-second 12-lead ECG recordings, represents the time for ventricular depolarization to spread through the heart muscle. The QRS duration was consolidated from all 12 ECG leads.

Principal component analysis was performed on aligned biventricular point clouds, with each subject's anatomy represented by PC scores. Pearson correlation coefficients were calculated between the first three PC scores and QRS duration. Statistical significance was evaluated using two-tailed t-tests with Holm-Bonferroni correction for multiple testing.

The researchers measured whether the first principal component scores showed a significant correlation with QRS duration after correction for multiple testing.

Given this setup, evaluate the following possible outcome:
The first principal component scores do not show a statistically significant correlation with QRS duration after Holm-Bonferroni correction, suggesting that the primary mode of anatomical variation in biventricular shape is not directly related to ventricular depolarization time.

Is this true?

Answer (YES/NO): YES